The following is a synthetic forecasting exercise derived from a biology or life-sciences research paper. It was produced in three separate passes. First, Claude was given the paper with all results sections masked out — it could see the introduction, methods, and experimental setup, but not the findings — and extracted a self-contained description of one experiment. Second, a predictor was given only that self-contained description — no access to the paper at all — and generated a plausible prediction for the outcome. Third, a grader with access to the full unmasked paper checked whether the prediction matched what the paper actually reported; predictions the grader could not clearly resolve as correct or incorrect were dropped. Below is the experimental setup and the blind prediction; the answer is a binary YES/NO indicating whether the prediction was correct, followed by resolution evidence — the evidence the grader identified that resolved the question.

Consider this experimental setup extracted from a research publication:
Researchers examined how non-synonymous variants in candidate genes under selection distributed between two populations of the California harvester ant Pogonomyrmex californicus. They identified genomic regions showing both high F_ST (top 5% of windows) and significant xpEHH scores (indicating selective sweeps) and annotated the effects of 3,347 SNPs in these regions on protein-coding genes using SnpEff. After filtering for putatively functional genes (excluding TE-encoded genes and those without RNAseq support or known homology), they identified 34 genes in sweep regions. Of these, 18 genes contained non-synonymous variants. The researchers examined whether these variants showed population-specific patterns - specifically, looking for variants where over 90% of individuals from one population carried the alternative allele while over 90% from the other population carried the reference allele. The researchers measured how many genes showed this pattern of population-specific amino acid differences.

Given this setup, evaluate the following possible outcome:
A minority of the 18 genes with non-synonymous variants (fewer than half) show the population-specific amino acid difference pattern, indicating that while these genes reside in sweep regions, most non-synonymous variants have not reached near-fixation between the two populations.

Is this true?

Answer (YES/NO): YES